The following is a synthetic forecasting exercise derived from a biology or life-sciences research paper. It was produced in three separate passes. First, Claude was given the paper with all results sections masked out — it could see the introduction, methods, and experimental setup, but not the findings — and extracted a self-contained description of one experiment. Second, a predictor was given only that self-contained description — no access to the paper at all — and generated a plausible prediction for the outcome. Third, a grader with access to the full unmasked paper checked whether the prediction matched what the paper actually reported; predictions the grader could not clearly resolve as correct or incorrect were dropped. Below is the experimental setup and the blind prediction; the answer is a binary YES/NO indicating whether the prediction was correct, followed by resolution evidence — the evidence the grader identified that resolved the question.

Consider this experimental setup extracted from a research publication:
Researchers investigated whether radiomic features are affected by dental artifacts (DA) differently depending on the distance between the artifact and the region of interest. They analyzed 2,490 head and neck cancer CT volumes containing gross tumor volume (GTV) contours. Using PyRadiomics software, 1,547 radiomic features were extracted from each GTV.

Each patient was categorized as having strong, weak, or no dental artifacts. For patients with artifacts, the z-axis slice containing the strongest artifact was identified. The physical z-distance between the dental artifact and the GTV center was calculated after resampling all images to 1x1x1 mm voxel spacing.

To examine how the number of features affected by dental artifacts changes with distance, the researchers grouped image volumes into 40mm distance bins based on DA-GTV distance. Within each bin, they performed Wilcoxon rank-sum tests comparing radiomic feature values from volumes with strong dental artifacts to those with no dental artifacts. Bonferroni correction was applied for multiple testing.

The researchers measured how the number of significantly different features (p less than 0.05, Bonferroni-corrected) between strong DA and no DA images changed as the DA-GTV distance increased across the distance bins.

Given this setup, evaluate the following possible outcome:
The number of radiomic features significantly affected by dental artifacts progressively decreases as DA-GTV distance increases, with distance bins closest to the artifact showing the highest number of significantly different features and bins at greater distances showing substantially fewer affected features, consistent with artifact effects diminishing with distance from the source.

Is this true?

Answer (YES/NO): YES